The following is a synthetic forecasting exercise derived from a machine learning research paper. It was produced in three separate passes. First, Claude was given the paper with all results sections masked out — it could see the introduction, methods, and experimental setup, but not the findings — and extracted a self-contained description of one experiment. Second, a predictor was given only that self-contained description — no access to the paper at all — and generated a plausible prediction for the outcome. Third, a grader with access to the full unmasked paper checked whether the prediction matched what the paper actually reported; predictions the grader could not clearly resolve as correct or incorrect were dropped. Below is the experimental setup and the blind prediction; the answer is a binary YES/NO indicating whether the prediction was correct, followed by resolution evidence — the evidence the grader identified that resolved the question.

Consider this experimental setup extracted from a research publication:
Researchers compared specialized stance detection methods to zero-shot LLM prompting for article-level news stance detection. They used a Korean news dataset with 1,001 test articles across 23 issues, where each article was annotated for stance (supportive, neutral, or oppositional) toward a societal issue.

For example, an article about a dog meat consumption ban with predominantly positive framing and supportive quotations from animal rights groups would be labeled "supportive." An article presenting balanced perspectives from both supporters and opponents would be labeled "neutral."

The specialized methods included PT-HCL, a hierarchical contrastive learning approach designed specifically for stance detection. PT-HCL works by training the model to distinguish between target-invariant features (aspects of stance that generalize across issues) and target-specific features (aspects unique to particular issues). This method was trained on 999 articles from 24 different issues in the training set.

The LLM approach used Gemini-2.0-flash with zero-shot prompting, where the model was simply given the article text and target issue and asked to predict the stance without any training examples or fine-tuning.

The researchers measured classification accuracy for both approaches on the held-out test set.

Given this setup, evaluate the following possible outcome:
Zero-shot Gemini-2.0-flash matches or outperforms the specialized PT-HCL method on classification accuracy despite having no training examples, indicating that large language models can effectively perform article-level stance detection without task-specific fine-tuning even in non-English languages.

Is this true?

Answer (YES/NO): YES